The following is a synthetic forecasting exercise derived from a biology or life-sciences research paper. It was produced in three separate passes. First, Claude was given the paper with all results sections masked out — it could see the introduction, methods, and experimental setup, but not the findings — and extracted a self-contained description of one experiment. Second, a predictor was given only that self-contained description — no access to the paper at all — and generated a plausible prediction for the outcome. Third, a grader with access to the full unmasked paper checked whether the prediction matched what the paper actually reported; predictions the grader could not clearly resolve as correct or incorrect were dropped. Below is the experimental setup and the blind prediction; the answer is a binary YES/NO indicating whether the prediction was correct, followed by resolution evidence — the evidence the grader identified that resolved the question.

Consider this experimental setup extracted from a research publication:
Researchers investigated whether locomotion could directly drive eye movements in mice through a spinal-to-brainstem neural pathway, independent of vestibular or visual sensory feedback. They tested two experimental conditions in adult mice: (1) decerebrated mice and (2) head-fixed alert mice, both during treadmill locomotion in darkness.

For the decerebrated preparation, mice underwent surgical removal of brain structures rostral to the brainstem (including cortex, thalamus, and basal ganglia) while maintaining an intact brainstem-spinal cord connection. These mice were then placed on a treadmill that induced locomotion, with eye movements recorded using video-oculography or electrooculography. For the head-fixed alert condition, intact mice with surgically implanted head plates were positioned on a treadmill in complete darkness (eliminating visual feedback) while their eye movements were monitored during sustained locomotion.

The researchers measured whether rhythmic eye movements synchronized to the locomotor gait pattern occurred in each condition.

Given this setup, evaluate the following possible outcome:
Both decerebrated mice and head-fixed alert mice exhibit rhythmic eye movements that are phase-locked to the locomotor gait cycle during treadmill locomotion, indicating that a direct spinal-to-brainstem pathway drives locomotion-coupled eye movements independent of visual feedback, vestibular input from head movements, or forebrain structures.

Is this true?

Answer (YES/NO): NO